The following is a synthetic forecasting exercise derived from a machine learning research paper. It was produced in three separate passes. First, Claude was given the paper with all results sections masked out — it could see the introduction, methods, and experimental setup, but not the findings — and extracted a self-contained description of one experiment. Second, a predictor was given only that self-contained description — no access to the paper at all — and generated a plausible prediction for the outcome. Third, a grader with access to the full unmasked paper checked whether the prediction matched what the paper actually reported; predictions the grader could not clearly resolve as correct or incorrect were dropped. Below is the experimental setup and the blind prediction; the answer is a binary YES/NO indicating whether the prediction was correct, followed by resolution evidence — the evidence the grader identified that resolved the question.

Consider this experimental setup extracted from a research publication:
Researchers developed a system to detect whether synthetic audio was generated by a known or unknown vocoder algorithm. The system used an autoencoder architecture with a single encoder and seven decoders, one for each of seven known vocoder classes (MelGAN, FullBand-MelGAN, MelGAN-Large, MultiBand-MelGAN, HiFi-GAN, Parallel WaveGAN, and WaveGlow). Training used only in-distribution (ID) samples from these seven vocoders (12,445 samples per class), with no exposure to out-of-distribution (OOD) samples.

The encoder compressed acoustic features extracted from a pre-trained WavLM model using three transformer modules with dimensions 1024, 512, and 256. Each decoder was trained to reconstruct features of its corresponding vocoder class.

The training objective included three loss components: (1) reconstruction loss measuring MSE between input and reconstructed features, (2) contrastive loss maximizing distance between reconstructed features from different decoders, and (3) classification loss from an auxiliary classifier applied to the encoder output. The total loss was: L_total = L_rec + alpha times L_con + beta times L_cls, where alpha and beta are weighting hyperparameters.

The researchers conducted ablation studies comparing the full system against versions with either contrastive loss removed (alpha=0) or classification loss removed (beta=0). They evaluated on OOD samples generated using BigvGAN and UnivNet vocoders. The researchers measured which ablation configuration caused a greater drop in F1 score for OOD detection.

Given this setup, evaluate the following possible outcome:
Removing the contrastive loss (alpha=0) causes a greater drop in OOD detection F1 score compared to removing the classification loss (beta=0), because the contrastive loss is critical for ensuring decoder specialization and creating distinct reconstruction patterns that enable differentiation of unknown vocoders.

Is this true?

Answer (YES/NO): YES